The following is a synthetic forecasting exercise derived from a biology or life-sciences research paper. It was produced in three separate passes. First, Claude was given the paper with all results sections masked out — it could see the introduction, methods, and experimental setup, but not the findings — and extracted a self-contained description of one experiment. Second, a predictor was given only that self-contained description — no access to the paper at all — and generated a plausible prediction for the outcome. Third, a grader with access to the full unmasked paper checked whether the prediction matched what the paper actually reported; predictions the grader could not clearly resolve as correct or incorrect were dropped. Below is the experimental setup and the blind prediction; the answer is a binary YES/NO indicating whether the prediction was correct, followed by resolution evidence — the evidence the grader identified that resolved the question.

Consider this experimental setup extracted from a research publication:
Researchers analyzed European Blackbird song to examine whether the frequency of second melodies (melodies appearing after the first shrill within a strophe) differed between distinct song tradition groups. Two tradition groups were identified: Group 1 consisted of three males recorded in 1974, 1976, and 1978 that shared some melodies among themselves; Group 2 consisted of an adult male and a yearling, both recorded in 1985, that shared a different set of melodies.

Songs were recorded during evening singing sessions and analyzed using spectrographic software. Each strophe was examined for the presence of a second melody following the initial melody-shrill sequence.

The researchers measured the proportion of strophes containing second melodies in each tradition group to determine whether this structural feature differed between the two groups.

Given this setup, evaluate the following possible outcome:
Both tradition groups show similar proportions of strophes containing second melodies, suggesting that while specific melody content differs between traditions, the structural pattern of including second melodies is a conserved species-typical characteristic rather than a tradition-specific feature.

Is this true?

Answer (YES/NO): NO